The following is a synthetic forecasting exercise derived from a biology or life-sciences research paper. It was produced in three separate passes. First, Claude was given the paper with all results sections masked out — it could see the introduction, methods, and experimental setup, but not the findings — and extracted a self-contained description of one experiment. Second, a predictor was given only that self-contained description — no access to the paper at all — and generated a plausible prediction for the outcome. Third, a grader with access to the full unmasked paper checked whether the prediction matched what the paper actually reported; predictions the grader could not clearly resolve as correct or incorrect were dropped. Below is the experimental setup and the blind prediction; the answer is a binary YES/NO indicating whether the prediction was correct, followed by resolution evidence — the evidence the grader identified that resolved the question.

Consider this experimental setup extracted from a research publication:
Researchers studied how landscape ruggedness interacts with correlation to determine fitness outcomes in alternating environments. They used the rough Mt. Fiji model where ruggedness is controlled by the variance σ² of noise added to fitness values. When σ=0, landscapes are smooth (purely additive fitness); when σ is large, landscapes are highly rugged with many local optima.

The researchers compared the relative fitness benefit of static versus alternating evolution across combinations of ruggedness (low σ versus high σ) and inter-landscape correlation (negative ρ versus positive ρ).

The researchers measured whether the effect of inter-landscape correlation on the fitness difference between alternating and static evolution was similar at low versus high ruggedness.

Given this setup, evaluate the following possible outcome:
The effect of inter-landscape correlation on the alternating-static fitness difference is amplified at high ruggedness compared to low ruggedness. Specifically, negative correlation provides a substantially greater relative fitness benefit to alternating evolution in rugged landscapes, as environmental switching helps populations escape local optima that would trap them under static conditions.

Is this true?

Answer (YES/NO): NO